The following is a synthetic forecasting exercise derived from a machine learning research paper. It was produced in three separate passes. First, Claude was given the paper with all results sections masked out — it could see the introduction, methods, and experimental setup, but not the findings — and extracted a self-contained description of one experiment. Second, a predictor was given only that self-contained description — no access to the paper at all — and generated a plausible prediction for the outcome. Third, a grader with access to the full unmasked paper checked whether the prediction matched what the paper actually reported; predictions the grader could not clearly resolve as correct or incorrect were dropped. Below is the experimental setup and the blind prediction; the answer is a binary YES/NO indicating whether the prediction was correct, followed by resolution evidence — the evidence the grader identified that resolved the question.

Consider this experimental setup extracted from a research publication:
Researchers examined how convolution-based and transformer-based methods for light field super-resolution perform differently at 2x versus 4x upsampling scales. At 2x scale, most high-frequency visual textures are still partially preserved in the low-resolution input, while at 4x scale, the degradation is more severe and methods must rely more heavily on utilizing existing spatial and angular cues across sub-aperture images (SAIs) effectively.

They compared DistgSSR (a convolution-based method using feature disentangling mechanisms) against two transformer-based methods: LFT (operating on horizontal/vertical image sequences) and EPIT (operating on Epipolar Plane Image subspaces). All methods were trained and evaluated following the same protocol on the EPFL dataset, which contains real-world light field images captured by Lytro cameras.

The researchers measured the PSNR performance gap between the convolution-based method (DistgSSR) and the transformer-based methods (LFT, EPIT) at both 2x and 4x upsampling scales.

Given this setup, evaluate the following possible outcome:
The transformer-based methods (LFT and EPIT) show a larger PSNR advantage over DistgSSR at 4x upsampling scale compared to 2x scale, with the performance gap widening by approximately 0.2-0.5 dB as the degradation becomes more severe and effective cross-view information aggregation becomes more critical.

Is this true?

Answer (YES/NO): YES